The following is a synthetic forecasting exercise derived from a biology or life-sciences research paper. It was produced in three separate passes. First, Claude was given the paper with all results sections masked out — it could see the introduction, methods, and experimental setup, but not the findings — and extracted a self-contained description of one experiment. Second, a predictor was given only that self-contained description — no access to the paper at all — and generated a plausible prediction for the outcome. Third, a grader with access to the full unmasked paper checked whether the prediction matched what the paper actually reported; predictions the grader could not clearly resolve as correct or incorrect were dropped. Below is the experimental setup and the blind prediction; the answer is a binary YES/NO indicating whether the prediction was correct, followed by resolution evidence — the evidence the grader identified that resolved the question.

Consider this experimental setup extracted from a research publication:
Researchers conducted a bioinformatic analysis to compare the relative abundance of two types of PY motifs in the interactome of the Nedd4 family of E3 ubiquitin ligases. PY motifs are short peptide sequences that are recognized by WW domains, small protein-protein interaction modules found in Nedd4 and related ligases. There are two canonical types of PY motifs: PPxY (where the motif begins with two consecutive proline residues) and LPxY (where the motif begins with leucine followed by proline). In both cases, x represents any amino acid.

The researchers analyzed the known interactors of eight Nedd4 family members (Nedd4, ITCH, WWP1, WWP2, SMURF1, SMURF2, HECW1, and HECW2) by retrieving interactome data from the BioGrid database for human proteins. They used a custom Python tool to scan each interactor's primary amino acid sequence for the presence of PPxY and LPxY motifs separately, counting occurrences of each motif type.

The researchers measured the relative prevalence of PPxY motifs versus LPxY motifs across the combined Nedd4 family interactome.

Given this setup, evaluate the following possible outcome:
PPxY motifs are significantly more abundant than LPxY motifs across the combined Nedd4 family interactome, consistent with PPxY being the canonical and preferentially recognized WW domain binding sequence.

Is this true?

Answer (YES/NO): YES